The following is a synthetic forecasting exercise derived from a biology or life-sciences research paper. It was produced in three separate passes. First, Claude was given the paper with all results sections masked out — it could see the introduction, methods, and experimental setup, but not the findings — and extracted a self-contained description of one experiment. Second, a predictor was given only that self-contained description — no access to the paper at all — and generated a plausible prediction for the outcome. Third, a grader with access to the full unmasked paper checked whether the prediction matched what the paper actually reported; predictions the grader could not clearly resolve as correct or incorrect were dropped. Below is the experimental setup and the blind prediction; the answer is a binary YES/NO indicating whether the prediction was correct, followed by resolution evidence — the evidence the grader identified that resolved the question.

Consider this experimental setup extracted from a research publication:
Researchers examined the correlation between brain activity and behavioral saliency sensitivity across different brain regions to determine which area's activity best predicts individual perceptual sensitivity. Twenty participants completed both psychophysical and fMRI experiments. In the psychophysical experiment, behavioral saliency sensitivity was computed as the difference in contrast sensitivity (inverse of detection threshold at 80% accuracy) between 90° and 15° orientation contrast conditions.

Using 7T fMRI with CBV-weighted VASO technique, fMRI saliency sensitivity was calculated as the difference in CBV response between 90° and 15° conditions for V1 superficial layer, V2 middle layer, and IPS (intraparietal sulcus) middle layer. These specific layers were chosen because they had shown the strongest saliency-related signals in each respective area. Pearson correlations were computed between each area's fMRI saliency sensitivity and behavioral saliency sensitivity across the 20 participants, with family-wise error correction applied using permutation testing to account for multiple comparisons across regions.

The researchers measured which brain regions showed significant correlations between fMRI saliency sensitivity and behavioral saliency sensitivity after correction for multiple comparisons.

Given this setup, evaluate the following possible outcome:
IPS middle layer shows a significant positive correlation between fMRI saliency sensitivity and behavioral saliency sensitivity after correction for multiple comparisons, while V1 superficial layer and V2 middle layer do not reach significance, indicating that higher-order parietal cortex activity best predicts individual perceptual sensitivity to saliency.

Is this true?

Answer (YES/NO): NO